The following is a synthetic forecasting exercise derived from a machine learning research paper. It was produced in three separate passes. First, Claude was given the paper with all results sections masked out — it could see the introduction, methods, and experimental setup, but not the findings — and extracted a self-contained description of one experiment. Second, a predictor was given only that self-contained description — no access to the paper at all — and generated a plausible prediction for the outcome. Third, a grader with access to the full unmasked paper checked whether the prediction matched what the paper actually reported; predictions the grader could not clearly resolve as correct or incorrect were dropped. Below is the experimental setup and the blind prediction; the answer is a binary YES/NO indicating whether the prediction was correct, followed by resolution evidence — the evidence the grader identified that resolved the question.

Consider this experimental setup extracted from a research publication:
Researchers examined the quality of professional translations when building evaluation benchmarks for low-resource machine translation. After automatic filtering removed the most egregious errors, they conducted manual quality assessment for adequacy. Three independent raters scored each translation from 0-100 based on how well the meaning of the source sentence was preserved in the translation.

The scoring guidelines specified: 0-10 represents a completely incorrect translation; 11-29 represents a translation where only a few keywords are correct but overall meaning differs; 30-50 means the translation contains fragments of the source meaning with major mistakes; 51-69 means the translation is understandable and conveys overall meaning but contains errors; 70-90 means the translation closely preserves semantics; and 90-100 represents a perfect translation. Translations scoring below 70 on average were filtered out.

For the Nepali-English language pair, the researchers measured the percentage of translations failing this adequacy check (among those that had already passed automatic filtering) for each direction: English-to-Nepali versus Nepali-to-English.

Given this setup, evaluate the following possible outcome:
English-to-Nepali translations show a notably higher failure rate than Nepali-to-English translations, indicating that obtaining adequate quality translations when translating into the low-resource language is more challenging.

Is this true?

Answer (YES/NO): YES